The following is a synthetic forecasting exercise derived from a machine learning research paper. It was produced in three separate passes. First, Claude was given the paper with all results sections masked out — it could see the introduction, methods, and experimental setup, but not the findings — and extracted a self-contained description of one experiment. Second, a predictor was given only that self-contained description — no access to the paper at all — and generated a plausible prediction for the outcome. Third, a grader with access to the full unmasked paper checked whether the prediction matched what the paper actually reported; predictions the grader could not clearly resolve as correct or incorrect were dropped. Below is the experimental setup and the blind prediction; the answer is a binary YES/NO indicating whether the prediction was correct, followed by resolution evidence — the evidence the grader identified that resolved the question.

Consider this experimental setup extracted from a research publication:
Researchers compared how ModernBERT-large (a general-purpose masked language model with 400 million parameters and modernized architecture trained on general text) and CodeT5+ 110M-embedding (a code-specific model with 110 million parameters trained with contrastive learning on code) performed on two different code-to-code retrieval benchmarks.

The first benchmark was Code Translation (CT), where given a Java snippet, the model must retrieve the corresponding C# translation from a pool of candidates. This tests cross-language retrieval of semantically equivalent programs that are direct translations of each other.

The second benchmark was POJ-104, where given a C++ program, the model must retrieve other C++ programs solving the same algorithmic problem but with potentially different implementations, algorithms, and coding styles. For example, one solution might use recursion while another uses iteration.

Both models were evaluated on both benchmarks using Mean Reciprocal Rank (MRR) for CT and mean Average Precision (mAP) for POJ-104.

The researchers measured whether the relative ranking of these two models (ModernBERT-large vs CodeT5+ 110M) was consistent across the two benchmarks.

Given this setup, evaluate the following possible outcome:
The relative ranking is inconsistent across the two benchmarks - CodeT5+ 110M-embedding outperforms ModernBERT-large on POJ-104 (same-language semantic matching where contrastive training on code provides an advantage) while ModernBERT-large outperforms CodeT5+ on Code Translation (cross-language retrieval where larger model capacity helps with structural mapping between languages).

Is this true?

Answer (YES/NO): NO